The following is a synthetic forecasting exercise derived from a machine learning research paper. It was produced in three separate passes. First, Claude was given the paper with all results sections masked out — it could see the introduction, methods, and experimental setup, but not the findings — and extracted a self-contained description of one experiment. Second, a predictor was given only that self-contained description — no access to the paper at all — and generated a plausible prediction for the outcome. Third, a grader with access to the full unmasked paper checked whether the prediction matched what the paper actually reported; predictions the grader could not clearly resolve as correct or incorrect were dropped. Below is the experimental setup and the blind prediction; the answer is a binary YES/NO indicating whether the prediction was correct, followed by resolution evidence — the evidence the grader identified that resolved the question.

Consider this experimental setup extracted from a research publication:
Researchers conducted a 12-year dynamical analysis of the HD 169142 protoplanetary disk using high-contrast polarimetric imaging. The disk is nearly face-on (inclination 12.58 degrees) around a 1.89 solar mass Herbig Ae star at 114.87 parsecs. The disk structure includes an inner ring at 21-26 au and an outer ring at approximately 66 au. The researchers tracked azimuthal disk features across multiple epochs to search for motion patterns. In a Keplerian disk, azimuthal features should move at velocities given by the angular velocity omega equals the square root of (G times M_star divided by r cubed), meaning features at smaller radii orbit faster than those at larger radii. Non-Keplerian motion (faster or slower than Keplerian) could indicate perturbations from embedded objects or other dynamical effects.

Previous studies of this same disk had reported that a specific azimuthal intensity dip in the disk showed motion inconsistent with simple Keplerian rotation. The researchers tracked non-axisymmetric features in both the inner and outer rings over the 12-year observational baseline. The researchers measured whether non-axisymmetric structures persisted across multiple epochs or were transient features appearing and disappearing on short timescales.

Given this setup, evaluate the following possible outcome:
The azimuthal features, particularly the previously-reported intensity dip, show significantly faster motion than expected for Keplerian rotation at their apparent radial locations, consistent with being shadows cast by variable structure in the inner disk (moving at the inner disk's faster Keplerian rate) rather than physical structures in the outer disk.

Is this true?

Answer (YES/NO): NO